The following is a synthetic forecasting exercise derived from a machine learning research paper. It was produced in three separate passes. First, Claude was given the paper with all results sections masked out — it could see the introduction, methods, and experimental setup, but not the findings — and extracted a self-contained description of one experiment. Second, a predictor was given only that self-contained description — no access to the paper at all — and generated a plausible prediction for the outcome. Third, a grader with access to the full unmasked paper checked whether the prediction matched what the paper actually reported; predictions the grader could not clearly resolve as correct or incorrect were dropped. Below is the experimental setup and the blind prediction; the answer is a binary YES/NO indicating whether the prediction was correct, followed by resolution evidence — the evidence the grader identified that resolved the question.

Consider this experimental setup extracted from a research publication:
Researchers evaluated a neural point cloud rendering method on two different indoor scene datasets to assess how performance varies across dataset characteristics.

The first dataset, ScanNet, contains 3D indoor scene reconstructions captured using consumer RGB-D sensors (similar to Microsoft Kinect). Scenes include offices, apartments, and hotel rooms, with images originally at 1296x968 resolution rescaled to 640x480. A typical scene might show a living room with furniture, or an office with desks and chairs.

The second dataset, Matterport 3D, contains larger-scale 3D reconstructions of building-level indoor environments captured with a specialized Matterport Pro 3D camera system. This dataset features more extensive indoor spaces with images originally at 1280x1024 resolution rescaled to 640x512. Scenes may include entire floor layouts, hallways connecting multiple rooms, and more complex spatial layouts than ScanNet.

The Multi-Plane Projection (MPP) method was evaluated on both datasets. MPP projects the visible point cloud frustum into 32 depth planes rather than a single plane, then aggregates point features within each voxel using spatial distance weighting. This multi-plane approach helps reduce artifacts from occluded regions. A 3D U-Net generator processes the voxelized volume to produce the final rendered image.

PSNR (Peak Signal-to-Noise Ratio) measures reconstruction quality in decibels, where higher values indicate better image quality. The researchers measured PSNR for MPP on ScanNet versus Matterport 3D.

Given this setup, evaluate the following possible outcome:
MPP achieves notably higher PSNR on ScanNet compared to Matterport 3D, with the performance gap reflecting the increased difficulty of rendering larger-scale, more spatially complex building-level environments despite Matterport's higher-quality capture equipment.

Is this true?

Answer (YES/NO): YES